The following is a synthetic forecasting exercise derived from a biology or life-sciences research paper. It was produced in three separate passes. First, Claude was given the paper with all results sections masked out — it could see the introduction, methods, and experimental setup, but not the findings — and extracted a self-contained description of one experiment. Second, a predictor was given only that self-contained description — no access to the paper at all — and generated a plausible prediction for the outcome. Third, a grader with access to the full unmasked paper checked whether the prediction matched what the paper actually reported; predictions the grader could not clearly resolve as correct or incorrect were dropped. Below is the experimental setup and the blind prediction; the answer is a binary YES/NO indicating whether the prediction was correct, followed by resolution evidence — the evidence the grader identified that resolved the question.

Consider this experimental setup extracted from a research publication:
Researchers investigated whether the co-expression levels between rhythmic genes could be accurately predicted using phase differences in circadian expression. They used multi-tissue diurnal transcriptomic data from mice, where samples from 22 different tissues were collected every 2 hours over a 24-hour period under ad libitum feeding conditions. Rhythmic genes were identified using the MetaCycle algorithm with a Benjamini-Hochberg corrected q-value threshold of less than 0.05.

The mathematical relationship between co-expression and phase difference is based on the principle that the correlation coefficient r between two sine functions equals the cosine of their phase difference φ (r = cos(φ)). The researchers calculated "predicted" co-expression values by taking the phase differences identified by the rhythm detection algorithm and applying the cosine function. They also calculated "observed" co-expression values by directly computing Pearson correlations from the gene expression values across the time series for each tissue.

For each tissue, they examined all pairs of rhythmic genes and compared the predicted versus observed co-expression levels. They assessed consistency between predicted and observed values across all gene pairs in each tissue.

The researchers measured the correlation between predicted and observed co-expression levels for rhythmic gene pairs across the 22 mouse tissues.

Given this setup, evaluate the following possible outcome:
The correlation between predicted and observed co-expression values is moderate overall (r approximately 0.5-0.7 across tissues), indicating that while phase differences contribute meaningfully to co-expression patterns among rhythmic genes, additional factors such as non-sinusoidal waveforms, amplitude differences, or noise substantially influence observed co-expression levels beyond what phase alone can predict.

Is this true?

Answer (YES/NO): NO